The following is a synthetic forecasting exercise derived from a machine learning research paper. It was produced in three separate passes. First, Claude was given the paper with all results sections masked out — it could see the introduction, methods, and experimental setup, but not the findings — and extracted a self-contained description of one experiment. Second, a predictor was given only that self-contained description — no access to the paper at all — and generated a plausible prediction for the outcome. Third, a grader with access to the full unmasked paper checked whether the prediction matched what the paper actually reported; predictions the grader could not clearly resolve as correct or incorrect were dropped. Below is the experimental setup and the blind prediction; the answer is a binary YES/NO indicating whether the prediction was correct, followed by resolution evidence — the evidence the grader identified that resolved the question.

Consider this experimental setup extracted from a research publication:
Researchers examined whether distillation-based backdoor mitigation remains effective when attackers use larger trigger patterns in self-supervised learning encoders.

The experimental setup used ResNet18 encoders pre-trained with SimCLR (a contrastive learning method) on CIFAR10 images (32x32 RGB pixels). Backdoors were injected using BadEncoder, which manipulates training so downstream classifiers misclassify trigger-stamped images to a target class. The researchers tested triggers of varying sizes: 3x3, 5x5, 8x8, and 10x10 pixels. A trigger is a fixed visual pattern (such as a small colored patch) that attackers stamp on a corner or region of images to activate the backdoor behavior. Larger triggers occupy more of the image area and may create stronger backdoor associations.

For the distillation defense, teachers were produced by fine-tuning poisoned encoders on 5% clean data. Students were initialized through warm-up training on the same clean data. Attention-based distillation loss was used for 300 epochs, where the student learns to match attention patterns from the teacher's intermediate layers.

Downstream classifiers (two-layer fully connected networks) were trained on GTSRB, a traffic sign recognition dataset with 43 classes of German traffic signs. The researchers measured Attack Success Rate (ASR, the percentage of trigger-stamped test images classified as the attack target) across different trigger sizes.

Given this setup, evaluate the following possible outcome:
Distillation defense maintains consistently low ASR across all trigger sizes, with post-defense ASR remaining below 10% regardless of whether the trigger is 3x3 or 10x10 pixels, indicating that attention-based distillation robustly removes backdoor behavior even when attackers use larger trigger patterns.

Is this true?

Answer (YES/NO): YES